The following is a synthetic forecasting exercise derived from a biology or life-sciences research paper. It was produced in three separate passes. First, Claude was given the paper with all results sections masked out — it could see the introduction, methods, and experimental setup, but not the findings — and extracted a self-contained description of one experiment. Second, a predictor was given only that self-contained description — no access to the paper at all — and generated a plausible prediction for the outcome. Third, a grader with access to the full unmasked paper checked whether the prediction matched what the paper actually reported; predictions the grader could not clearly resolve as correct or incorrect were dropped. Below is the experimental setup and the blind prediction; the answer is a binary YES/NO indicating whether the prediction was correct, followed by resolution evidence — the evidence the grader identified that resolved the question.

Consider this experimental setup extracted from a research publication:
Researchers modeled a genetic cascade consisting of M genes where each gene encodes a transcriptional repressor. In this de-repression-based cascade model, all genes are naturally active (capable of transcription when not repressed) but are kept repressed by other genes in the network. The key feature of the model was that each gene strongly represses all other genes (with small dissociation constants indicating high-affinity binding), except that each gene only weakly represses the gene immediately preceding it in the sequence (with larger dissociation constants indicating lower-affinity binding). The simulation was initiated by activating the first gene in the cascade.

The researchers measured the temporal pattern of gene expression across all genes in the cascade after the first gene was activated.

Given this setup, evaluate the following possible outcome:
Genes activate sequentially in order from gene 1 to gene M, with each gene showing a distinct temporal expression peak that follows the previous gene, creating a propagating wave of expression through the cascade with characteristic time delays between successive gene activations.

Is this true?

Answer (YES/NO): YES